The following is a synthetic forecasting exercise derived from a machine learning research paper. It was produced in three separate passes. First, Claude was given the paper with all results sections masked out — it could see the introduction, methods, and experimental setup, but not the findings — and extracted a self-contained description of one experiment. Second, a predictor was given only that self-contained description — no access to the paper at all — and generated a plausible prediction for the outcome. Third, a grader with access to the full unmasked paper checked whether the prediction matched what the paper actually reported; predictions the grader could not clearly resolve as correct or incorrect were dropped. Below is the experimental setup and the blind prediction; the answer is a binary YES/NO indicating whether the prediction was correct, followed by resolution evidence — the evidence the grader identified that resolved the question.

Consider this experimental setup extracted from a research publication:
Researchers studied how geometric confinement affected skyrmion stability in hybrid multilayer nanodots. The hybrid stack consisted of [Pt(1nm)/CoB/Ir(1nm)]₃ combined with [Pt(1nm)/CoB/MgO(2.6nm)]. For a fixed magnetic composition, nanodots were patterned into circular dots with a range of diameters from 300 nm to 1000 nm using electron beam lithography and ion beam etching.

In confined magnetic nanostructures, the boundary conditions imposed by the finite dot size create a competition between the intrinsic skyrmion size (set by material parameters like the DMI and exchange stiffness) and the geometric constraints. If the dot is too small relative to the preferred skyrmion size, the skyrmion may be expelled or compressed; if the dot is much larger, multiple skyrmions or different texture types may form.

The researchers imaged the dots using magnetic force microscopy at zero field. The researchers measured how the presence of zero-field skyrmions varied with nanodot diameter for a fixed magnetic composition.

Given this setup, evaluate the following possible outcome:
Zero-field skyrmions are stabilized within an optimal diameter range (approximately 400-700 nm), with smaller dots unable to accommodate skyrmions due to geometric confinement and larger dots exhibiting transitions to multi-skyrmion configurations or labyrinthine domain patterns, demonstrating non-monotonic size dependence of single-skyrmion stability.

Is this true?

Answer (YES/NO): NO